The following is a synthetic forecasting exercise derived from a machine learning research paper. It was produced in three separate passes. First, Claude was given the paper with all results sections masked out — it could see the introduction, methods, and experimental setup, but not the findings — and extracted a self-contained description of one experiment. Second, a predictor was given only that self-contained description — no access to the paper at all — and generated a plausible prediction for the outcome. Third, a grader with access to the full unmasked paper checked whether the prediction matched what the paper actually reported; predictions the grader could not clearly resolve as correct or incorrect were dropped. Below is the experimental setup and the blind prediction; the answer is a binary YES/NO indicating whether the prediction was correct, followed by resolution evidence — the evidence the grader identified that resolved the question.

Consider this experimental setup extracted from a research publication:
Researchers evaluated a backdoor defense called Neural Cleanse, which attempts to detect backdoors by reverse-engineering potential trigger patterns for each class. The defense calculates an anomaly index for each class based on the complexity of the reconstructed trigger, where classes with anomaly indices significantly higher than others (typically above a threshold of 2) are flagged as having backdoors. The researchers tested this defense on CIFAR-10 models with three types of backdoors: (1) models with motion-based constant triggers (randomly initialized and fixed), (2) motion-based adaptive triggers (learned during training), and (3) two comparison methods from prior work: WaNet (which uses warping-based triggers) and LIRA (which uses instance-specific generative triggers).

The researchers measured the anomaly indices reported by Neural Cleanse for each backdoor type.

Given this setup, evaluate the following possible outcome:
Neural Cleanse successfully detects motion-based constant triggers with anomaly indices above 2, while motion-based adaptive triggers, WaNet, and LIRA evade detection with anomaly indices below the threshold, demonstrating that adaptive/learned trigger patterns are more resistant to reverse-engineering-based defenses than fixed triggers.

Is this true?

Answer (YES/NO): NO